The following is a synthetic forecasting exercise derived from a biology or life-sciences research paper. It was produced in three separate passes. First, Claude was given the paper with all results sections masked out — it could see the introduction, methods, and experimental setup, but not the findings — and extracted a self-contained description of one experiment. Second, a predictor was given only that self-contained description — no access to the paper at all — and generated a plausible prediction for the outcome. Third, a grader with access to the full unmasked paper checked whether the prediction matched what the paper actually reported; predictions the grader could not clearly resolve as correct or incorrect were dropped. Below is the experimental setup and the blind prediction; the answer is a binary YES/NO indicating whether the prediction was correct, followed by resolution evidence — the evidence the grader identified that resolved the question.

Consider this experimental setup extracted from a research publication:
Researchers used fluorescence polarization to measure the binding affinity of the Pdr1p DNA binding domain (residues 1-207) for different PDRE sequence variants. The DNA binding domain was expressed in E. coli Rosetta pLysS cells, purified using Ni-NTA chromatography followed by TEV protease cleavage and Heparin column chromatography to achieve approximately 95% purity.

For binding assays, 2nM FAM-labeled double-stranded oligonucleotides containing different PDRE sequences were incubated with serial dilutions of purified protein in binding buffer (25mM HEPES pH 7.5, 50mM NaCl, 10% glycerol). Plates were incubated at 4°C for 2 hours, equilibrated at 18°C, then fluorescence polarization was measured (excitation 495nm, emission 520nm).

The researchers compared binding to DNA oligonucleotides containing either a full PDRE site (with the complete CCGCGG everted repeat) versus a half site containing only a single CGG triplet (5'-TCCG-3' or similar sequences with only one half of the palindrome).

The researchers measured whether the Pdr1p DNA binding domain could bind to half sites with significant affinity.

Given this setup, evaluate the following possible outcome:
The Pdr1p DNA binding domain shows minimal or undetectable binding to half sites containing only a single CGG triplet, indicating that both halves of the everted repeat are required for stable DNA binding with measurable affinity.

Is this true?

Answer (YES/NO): NO